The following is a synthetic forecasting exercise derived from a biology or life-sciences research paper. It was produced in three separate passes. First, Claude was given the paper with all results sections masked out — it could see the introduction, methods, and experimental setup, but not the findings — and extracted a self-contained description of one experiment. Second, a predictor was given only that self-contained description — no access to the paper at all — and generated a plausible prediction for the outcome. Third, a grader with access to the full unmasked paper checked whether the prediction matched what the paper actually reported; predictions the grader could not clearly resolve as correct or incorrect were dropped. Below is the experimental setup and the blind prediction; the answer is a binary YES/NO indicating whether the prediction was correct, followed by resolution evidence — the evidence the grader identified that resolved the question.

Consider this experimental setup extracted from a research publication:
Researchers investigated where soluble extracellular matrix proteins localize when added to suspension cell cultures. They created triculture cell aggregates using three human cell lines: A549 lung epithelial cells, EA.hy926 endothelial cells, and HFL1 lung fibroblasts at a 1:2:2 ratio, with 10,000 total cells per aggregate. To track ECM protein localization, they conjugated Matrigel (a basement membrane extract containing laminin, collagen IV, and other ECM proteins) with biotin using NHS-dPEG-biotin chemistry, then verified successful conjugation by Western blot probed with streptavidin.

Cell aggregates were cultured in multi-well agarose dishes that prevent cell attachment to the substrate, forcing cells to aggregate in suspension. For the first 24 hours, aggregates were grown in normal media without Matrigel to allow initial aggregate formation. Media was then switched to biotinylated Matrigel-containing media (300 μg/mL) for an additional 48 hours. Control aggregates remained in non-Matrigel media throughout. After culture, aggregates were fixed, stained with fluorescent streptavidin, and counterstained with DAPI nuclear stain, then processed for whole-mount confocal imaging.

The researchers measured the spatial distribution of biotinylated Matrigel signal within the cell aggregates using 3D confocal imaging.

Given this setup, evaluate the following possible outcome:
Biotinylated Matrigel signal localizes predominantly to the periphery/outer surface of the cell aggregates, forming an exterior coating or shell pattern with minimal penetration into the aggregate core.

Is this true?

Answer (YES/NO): NO